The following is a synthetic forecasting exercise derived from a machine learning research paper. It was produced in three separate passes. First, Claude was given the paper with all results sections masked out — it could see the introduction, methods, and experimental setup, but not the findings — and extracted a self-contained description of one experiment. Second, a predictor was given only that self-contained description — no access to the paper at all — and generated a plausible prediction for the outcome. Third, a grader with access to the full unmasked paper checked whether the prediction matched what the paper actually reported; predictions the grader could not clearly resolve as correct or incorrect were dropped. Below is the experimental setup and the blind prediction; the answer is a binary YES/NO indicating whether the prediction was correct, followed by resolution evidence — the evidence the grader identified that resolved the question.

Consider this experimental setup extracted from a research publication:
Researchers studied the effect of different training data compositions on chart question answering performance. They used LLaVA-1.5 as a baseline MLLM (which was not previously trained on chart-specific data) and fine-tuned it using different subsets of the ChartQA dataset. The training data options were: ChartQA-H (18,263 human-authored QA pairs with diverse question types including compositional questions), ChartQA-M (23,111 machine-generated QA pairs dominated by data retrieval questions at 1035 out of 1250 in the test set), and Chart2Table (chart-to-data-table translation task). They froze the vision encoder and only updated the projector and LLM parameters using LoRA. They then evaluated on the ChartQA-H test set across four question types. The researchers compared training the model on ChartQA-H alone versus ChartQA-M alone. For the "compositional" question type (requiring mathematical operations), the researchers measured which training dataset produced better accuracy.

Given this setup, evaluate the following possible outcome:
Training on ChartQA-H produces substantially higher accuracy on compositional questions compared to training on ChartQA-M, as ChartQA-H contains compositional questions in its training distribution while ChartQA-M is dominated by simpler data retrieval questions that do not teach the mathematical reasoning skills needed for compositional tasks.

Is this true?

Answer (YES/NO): YES